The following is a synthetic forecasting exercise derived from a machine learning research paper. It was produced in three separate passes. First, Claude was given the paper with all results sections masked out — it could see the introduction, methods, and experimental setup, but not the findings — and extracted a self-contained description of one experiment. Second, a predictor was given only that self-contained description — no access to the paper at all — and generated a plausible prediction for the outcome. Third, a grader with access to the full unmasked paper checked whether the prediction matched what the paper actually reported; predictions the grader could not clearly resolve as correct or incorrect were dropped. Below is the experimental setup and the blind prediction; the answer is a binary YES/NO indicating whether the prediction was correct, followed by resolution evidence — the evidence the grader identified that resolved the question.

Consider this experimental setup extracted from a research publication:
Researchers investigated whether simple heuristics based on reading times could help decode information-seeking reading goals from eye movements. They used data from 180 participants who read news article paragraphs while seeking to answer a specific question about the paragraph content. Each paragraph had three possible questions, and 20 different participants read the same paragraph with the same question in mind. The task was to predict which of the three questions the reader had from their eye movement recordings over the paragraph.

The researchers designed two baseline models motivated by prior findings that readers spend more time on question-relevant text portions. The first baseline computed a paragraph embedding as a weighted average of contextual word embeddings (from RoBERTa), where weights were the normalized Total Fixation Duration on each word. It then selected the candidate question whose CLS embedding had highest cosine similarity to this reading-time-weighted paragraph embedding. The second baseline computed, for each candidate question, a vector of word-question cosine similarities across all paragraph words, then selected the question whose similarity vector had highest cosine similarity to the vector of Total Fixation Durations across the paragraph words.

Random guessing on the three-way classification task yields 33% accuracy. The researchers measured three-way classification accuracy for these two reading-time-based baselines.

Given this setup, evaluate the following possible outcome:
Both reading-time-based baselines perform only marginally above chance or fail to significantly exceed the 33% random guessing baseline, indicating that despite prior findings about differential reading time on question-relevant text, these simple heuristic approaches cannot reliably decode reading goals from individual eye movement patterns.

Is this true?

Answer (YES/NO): YES